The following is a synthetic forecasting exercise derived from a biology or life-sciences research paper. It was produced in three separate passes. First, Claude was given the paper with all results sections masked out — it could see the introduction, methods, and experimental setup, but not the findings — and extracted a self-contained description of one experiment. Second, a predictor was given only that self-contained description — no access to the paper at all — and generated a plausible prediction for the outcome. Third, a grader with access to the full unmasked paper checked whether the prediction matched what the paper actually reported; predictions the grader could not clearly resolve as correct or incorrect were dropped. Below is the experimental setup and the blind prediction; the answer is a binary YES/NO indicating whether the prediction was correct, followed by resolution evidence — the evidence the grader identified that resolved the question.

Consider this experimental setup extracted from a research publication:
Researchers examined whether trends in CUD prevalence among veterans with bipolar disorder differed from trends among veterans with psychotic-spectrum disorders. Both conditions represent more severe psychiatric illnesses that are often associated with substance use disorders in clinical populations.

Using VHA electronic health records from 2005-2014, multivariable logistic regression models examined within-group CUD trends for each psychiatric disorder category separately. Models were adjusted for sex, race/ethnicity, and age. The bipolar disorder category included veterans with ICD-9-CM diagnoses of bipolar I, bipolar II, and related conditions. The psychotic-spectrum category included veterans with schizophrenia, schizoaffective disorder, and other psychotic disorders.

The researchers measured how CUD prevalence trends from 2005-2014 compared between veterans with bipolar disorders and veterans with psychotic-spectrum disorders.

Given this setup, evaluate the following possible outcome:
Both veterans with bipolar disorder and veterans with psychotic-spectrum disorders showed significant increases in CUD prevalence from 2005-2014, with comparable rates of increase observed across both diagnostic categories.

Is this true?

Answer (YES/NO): YES